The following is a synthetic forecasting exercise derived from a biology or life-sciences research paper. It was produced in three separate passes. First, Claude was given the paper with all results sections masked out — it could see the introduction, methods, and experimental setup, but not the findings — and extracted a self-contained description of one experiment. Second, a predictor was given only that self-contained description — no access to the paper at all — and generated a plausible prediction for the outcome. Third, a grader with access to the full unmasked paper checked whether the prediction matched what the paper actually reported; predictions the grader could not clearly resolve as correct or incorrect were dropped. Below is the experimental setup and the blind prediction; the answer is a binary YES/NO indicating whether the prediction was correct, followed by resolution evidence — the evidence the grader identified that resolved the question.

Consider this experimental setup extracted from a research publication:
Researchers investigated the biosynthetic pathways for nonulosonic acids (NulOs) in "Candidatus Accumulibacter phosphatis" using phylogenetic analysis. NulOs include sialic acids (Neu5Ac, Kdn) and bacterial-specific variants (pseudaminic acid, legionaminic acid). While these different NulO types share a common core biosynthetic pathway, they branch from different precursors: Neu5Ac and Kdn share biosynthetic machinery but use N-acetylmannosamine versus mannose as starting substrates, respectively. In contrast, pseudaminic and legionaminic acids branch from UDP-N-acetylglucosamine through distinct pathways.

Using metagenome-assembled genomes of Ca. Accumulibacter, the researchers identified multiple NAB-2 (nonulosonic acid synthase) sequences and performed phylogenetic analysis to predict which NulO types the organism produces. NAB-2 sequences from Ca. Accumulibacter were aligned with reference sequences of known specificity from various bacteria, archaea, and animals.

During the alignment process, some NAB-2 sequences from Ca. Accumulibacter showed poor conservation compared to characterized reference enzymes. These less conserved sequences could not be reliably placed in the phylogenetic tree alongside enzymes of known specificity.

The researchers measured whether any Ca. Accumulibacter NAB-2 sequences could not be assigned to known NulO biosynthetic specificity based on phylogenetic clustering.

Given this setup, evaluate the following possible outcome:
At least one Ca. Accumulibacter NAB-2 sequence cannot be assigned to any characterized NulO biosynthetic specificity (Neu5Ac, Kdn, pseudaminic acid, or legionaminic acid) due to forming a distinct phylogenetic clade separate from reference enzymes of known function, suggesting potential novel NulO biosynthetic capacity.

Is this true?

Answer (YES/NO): NO